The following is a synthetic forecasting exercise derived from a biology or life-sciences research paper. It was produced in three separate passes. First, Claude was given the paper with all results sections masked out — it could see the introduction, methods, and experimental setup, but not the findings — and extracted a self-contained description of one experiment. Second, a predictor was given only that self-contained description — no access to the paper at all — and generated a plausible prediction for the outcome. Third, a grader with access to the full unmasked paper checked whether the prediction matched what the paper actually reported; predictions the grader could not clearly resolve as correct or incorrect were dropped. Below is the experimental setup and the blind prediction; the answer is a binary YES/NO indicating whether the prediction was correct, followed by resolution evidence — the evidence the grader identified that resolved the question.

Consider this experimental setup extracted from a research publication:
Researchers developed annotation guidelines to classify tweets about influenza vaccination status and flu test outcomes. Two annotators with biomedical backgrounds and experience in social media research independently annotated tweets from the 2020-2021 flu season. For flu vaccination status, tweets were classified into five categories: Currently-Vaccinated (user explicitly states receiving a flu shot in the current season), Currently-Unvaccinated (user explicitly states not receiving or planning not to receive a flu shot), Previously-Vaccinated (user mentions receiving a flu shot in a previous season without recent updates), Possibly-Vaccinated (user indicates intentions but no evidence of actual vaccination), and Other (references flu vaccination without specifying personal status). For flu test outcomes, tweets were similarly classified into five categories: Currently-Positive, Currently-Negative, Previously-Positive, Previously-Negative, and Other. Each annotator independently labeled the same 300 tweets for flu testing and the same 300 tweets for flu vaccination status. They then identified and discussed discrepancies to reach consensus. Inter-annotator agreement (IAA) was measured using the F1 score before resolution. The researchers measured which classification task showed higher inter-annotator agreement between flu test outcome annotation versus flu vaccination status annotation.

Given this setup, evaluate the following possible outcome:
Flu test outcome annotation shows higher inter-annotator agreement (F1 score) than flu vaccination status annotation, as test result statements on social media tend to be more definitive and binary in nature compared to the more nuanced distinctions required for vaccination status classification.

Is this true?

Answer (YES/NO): YES